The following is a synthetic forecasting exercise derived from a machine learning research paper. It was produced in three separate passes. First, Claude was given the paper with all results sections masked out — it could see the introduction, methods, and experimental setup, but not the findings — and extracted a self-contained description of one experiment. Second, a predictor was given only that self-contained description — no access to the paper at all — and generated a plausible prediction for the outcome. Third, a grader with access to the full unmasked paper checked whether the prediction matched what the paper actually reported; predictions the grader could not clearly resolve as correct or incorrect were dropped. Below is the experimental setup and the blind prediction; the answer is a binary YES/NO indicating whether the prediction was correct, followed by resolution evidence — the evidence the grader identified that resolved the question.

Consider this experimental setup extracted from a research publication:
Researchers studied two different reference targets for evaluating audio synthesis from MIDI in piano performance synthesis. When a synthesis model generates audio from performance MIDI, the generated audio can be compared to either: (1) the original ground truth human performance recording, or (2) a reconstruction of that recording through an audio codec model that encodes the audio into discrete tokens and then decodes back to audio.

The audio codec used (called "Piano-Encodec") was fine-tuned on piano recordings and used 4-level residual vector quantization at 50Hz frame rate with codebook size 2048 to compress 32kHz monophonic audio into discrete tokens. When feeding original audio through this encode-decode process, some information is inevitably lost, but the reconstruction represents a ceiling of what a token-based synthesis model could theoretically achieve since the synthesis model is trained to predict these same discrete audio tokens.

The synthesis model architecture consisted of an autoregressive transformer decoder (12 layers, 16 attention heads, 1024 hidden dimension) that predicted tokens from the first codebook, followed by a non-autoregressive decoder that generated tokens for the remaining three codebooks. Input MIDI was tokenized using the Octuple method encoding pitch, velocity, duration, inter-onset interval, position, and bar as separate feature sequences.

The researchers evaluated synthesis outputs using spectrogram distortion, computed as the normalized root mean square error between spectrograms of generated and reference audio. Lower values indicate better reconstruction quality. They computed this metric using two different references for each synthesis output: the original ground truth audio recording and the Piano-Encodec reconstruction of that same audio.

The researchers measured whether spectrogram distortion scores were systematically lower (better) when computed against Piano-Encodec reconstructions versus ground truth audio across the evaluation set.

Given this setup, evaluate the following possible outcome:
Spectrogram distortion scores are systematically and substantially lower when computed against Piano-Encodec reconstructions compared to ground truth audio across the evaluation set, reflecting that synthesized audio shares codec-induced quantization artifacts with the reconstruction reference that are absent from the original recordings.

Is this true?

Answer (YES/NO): NO